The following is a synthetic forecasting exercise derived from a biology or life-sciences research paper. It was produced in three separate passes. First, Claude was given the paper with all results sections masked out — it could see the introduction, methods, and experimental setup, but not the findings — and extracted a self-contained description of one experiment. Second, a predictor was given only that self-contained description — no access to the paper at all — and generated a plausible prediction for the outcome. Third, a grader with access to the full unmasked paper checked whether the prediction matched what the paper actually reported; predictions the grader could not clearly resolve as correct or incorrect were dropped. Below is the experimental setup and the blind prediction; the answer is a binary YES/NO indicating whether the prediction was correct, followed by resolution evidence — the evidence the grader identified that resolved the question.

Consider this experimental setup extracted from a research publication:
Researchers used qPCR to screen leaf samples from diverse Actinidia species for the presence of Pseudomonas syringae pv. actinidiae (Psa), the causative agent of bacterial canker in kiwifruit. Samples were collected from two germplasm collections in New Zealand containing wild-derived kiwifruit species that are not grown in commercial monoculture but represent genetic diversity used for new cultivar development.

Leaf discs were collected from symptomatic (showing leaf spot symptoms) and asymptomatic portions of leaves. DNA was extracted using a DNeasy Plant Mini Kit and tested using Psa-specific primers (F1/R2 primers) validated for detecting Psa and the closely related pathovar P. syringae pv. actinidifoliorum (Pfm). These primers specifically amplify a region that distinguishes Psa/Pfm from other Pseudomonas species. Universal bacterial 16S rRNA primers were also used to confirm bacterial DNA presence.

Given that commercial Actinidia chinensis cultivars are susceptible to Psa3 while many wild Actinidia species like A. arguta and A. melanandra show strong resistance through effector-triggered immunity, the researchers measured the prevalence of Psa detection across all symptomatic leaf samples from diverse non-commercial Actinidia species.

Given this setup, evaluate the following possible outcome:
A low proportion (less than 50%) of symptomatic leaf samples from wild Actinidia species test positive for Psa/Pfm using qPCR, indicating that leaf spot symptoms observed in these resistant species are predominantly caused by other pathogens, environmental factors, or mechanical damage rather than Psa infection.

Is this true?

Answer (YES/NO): NO